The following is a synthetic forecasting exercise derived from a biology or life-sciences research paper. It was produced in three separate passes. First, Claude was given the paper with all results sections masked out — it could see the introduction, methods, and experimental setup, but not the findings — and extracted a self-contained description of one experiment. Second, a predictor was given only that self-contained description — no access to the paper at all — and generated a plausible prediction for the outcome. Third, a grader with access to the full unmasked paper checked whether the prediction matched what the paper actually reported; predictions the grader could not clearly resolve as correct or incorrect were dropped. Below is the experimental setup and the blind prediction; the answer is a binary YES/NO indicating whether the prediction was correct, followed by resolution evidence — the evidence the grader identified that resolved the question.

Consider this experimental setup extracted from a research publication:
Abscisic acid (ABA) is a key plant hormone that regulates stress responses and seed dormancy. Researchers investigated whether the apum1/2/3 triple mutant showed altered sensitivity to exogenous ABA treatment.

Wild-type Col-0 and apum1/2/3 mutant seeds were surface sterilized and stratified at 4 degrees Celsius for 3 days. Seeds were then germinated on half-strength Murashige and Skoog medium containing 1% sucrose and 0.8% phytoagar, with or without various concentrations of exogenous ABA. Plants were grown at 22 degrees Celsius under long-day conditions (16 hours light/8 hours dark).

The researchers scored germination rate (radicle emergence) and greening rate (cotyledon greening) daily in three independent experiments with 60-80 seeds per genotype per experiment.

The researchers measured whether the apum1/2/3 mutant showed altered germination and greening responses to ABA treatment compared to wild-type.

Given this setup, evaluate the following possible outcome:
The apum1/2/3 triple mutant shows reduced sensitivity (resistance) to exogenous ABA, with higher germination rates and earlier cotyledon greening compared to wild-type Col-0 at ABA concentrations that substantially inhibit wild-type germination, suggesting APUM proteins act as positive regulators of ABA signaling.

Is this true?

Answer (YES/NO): NO